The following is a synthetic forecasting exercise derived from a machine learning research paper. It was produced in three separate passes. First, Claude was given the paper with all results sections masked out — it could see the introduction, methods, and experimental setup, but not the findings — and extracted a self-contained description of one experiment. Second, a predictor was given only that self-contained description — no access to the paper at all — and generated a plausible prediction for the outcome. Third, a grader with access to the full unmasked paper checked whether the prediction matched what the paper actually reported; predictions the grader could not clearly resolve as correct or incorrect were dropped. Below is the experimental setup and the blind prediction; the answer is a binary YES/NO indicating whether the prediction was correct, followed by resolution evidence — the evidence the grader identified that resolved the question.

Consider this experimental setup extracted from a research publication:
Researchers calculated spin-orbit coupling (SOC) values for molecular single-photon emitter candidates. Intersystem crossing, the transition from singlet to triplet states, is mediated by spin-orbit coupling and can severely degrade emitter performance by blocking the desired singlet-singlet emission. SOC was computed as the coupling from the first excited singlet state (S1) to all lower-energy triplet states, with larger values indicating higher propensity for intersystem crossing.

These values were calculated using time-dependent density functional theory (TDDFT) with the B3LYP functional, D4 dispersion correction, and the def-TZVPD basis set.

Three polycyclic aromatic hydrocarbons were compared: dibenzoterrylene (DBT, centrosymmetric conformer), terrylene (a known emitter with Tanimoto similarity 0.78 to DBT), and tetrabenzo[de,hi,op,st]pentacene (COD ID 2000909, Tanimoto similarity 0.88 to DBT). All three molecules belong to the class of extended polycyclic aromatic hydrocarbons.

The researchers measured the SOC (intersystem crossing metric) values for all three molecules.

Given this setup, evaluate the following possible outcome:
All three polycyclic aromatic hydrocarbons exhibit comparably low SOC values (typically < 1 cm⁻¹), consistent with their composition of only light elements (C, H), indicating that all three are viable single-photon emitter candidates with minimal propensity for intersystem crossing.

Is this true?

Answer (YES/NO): NO